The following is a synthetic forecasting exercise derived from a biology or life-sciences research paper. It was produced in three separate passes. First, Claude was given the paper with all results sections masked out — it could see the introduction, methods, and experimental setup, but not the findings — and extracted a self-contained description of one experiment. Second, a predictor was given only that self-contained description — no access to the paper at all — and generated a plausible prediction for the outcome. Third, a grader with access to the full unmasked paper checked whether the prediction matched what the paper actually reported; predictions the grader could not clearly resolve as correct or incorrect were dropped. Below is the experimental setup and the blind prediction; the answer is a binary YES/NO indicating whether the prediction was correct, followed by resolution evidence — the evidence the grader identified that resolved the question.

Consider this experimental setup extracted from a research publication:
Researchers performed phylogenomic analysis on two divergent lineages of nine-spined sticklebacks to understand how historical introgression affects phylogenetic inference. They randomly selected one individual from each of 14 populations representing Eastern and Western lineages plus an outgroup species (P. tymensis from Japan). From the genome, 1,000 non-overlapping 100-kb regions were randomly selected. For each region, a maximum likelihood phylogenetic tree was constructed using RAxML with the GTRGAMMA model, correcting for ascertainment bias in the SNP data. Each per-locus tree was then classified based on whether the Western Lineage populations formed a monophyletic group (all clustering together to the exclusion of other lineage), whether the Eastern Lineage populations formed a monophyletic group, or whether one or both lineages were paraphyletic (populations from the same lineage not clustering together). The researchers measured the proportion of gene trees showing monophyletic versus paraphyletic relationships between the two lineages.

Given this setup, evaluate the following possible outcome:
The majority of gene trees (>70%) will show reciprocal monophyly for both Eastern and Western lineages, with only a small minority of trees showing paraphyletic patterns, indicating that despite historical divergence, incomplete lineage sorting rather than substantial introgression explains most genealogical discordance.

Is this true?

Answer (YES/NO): NO